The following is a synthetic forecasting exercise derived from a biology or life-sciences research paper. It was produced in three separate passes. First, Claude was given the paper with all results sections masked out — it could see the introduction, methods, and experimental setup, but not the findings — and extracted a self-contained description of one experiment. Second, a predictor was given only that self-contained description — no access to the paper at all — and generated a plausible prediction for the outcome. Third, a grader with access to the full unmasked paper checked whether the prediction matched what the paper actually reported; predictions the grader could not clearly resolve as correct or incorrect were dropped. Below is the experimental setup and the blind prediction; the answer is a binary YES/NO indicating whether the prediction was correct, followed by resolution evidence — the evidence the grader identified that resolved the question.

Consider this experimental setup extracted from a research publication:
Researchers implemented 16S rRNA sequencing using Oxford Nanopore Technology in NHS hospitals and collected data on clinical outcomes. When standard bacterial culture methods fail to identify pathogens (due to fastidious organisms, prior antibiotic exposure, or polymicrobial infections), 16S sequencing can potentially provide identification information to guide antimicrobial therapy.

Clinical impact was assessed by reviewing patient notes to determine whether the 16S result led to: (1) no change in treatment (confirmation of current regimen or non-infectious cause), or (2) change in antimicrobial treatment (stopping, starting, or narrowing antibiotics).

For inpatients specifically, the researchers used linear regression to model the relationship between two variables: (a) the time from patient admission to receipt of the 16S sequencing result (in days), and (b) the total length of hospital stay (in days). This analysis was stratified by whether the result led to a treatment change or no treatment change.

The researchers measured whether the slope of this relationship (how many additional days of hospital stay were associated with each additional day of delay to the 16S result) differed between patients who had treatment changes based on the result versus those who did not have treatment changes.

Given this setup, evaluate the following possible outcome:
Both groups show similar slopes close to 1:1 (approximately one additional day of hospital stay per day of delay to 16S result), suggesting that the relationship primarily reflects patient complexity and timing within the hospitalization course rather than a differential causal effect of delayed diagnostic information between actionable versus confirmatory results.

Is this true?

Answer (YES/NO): NO